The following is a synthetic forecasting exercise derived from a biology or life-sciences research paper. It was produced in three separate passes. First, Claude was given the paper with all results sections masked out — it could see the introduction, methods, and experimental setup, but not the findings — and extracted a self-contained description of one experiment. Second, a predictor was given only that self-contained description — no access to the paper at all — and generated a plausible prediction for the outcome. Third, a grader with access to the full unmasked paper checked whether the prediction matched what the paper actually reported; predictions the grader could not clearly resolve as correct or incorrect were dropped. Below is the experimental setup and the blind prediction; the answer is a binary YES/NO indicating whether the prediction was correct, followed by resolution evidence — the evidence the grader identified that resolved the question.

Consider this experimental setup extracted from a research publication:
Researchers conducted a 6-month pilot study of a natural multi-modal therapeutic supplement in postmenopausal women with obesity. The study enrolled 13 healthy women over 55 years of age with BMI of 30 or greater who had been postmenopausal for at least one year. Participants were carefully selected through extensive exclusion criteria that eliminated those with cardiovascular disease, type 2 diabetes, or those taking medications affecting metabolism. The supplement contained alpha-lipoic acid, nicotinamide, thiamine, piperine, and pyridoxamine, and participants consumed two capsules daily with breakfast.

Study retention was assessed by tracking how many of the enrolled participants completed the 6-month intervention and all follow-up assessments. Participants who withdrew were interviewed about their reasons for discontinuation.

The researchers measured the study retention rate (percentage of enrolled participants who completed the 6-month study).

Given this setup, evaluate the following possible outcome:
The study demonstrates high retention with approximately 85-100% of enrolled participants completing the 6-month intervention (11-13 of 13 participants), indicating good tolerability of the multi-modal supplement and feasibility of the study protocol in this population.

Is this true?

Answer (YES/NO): NO